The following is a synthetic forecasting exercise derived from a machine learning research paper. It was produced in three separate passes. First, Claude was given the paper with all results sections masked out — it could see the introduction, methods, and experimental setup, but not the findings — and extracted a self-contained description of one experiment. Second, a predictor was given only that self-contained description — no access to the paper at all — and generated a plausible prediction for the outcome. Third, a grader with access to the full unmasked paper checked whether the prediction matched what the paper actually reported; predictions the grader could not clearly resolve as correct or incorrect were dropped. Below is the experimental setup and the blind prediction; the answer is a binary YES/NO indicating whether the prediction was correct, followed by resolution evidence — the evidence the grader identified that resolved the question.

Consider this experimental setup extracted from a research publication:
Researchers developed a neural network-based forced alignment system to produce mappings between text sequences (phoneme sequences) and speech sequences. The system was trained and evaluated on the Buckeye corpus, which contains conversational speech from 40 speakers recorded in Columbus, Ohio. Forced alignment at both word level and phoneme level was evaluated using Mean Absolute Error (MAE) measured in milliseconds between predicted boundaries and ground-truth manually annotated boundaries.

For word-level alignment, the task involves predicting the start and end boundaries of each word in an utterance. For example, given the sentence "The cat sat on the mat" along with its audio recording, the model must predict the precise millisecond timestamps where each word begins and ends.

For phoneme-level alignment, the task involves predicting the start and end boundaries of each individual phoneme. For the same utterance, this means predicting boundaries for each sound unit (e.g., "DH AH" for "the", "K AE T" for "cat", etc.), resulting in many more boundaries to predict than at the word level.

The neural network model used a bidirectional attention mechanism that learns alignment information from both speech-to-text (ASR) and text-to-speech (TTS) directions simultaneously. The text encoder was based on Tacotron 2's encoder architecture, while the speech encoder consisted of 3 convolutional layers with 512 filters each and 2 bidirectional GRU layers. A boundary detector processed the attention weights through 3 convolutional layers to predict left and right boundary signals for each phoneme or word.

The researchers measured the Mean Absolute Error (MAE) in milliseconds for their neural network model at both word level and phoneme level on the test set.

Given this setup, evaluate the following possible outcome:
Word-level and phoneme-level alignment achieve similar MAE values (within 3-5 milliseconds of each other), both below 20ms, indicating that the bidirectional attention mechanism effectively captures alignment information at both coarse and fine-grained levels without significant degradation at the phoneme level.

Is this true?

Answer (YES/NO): NO